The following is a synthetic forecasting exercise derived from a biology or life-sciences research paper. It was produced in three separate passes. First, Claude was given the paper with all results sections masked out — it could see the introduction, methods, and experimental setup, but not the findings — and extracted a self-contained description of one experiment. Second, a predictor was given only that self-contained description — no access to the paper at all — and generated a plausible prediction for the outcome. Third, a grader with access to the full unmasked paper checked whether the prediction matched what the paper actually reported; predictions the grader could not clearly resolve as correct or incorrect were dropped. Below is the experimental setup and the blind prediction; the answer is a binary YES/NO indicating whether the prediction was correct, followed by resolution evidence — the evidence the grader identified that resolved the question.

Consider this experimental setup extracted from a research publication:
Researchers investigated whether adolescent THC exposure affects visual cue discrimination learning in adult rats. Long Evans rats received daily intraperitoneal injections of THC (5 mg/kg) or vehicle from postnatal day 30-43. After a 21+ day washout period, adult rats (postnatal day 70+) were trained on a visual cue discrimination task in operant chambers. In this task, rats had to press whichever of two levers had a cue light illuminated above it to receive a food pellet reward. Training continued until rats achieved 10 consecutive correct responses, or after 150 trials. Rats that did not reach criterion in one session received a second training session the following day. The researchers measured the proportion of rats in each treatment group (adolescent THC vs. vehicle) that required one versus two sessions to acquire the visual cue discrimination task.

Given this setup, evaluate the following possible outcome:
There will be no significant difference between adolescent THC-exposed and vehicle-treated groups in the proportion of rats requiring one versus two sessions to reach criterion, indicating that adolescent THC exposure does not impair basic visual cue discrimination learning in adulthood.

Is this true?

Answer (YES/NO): NO